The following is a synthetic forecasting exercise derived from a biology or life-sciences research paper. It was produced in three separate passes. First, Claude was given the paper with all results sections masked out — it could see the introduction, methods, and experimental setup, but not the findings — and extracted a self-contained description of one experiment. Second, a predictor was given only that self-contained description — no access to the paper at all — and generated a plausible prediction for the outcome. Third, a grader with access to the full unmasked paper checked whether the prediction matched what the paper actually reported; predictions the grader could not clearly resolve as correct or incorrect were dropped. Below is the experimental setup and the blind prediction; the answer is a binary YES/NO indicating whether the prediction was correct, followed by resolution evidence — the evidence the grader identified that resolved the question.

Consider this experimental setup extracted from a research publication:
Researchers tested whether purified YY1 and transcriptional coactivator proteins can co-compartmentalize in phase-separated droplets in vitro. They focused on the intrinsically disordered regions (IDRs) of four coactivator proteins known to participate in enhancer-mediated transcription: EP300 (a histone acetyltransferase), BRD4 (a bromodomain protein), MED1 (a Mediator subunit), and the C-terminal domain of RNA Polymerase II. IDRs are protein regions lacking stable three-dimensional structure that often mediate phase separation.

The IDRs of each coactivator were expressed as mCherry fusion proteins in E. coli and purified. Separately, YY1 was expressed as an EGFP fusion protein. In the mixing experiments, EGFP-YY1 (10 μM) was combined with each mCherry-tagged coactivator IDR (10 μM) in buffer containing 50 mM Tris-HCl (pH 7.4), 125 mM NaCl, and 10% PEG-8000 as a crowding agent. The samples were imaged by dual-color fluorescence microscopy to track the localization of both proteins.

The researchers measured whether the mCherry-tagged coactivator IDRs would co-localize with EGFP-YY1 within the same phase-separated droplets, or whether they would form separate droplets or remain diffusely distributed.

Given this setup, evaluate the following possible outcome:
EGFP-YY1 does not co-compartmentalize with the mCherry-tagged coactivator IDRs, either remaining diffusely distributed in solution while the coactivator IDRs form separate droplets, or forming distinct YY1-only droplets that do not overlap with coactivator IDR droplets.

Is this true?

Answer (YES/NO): NO